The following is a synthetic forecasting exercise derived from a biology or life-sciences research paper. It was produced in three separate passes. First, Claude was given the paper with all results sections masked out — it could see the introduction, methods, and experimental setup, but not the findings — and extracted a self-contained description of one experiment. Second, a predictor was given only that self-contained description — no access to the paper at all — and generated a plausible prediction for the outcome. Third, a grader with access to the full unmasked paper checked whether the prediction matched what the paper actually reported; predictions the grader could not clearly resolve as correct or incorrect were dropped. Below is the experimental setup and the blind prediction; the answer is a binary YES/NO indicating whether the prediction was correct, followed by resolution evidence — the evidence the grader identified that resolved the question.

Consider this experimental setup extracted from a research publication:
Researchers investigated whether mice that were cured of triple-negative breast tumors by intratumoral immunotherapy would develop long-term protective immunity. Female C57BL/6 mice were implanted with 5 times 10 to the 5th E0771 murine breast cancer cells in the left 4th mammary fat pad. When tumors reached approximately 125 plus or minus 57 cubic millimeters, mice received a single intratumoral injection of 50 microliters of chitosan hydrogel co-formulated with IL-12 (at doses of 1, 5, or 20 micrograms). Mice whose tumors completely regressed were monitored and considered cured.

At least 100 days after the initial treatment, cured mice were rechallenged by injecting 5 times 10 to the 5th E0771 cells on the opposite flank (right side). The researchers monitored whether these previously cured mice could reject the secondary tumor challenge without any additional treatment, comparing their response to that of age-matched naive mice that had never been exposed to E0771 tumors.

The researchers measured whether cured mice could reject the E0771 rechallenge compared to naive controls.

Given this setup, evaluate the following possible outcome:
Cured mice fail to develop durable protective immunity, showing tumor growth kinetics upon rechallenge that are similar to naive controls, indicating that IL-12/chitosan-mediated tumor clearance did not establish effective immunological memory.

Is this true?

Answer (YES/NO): NO